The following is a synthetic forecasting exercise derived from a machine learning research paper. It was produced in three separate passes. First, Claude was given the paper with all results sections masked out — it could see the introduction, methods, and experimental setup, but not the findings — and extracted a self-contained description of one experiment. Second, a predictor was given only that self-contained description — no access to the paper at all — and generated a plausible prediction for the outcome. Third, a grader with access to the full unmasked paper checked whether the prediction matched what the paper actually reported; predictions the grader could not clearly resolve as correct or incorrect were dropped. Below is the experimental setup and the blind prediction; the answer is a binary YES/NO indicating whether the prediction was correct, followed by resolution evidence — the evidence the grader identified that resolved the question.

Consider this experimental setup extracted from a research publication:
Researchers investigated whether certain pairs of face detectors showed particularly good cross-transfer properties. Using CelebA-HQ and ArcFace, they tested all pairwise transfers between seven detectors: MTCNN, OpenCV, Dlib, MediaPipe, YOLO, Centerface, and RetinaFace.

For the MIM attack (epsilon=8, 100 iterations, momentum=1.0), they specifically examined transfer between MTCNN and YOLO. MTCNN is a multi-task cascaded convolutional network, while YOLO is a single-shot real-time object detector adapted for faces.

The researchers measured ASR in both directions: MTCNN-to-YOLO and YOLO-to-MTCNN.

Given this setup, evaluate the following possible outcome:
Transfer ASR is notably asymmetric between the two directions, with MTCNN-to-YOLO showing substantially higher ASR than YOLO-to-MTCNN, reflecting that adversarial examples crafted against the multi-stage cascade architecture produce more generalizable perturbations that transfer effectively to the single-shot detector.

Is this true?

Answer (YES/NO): NO